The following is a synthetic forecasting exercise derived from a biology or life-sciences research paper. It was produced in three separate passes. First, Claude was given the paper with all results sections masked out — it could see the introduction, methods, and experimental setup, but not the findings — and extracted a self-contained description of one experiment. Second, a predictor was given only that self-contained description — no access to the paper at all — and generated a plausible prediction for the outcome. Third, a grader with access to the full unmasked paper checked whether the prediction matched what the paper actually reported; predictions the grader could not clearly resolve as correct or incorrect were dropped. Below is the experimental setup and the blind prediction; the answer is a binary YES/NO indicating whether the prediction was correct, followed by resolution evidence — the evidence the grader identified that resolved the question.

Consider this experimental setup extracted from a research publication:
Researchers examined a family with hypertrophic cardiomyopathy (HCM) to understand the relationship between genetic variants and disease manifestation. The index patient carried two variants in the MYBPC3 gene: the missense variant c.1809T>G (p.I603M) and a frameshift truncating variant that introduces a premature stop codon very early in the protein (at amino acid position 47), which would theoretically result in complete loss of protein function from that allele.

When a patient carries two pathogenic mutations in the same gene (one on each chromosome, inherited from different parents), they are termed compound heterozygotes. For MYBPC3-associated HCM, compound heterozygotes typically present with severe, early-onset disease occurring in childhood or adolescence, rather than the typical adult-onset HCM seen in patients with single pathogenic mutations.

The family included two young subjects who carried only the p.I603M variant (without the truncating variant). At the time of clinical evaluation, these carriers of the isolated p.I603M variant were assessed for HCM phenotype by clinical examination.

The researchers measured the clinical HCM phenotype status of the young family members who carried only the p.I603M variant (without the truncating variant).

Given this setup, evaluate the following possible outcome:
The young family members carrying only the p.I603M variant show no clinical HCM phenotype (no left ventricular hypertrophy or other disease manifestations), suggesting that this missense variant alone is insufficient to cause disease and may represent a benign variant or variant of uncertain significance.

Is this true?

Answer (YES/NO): NO